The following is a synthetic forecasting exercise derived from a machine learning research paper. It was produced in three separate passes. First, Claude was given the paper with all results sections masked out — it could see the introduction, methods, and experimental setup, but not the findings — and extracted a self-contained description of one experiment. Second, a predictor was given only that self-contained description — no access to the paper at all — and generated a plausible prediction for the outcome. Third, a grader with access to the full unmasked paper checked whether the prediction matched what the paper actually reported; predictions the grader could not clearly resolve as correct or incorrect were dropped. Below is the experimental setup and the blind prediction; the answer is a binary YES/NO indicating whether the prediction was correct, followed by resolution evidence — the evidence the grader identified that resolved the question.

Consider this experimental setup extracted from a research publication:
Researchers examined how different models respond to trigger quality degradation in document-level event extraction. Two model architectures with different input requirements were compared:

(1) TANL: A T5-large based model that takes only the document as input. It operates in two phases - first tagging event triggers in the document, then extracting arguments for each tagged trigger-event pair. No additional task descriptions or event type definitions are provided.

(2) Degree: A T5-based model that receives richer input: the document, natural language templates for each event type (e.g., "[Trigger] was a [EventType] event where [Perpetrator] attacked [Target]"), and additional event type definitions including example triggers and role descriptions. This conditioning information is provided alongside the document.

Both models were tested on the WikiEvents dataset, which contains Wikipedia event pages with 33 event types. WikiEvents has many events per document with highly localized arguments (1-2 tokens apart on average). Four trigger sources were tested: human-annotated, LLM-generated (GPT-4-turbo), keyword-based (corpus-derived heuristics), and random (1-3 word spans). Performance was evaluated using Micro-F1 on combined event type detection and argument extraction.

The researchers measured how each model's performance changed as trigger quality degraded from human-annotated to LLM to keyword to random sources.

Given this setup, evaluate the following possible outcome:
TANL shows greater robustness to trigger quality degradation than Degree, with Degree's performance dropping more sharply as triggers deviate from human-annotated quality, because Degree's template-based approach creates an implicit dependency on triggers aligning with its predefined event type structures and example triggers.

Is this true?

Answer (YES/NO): NO